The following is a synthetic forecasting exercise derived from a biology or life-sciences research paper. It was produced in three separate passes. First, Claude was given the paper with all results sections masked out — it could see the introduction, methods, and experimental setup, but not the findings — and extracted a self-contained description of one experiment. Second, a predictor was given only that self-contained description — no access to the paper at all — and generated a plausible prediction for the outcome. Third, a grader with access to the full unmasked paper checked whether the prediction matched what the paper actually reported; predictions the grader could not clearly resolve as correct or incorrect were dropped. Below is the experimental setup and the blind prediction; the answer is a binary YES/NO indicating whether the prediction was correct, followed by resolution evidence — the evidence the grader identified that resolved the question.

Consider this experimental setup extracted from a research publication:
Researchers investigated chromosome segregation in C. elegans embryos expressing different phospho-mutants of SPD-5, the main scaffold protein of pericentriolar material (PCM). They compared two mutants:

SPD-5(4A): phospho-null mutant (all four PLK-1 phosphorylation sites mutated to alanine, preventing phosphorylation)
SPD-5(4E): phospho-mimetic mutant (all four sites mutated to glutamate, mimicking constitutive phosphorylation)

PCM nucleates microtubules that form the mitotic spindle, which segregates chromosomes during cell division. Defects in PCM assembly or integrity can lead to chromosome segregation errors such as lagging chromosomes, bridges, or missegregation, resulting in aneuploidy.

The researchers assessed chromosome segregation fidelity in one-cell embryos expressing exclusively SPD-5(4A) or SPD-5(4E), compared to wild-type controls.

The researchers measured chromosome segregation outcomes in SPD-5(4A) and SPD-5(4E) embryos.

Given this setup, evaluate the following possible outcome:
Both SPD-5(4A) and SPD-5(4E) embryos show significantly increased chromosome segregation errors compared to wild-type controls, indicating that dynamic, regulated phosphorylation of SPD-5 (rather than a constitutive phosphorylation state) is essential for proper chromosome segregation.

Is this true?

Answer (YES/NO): YES